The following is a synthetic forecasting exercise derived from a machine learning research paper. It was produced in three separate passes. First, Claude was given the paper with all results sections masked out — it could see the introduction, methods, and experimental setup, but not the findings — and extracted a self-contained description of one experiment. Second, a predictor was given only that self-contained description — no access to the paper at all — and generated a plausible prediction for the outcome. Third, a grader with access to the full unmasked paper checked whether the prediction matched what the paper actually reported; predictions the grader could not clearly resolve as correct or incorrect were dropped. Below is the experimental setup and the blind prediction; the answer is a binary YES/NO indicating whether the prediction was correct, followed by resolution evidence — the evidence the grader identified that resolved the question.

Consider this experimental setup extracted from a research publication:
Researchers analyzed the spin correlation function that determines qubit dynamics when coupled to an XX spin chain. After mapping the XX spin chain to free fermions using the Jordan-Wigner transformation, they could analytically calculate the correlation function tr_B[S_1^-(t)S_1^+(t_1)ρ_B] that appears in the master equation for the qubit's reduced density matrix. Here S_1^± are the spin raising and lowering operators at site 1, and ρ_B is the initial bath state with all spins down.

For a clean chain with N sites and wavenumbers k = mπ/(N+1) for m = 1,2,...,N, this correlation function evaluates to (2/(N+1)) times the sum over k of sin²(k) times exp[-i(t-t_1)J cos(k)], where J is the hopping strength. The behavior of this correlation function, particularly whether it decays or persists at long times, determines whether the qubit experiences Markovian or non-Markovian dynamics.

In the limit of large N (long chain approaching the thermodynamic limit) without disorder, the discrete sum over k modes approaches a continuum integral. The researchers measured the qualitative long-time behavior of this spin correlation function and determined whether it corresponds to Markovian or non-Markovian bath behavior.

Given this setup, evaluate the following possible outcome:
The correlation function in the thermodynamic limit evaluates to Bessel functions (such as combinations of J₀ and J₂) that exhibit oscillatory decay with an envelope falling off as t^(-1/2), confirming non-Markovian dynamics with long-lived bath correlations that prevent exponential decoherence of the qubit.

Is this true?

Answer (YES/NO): NO